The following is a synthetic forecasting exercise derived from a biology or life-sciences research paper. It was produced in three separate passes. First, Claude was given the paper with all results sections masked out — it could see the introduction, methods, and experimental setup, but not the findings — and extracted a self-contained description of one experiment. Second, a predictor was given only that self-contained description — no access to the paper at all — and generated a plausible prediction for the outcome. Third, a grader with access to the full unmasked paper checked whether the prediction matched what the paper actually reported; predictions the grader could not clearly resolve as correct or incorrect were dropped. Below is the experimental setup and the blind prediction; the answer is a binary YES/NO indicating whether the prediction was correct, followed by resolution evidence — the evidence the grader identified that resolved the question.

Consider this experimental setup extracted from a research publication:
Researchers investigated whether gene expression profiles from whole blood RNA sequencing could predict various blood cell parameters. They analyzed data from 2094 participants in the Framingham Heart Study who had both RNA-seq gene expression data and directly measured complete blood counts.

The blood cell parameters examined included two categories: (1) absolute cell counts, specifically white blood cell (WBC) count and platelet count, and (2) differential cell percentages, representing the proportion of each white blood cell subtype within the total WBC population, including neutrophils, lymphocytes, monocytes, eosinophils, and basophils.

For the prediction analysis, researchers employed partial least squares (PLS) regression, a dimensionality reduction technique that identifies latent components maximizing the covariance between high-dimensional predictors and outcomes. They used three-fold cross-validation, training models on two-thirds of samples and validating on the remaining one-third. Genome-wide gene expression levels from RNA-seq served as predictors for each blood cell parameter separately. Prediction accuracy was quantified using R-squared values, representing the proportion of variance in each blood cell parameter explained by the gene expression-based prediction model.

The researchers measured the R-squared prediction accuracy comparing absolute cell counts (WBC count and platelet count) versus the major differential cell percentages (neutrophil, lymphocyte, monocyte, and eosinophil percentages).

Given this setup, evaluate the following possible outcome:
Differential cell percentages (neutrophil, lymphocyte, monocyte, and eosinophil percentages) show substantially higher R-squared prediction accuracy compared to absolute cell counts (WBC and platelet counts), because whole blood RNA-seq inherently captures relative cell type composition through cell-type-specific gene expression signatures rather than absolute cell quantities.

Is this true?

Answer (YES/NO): YES